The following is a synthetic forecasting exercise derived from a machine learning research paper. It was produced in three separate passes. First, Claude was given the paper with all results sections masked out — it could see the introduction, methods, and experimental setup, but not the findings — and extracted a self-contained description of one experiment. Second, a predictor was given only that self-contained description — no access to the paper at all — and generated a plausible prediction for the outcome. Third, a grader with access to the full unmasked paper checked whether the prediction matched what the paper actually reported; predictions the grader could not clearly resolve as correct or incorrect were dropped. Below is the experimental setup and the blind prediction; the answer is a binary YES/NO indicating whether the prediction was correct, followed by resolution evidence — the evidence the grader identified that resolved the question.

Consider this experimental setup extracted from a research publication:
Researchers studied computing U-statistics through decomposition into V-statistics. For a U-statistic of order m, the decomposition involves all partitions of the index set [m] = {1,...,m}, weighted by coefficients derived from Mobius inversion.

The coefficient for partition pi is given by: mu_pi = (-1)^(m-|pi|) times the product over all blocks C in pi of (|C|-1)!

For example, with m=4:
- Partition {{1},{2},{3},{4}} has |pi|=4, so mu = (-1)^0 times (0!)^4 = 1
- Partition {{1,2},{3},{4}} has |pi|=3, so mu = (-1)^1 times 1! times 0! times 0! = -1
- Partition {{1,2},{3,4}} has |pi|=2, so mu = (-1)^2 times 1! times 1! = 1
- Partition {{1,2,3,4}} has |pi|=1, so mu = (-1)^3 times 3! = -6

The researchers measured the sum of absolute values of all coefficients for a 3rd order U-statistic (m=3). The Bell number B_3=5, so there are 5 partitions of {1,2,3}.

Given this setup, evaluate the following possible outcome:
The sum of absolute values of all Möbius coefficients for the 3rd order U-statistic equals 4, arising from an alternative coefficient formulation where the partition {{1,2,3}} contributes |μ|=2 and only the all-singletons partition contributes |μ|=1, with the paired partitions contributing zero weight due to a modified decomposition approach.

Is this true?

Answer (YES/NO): NO